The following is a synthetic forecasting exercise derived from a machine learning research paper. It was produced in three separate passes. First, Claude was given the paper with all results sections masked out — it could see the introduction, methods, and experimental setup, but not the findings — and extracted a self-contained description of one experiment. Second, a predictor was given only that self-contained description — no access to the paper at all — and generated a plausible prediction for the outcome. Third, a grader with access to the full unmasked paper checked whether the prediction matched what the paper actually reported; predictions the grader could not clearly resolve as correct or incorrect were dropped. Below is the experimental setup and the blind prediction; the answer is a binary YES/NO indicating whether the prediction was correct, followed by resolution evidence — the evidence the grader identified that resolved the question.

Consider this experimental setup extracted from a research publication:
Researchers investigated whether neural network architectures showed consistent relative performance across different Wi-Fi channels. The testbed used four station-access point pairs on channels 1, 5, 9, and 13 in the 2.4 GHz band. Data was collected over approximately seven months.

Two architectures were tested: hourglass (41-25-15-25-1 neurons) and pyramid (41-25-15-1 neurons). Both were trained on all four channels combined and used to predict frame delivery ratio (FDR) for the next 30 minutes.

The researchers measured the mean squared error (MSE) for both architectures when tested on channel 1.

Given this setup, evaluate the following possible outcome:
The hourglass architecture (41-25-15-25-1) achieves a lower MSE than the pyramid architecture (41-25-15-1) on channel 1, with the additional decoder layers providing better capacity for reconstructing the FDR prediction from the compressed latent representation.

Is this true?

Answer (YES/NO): NO